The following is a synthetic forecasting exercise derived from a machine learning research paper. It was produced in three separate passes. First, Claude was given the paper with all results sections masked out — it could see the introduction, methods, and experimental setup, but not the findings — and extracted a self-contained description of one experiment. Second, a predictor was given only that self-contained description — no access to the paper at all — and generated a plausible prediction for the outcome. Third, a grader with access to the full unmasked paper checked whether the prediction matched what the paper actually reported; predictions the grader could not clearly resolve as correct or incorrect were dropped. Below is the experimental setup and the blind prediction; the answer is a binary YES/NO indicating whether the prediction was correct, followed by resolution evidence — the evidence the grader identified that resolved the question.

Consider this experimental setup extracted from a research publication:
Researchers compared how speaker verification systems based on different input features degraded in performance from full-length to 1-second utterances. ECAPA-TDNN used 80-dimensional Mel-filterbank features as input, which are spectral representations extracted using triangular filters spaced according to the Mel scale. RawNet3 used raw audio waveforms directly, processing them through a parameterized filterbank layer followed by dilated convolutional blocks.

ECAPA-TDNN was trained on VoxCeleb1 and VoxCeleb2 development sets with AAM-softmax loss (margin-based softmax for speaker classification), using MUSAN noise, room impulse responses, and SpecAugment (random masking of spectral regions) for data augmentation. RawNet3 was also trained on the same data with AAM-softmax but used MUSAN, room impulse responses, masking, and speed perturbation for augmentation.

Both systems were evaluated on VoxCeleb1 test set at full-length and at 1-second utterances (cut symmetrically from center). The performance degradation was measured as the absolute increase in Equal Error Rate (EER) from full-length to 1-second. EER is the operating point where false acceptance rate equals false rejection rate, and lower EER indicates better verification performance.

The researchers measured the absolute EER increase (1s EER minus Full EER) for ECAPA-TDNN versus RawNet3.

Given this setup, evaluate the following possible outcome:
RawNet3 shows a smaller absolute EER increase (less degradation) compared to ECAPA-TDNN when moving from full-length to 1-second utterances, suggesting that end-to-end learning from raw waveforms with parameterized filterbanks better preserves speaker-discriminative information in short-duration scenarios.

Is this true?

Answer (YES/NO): NO